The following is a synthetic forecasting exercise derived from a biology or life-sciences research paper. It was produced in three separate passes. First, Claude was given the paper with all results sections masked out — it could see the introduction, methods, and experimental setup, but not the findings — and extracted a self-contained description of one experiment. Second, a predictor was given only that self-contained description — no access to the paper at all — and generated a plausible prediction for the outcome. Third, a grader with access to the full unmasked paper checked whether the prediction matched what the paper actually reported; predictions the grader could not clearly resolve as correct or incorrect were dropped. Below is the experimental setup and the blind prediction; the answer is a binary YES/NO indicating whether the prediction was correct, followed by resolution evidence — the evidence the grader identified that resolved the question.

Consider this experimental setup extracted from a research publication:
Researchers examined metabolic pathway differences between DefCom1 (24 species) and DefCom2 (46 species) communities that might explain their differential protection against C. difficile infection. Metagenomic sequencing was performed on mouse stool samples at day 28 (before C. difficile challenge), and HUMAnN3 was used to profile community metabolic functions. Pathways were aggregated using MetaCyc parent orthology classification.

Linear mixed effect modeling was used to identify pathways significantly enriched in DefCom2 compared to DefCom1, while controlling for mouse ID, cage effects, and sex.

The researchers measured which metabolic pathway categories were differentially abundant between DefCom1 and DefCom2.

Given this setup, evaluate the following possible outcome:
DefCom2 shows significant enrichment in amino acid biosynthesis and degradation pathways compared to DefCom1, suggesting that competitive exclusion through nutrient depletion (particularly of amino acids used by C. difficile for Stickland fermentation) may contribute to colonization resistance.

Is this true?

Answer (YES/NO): NO